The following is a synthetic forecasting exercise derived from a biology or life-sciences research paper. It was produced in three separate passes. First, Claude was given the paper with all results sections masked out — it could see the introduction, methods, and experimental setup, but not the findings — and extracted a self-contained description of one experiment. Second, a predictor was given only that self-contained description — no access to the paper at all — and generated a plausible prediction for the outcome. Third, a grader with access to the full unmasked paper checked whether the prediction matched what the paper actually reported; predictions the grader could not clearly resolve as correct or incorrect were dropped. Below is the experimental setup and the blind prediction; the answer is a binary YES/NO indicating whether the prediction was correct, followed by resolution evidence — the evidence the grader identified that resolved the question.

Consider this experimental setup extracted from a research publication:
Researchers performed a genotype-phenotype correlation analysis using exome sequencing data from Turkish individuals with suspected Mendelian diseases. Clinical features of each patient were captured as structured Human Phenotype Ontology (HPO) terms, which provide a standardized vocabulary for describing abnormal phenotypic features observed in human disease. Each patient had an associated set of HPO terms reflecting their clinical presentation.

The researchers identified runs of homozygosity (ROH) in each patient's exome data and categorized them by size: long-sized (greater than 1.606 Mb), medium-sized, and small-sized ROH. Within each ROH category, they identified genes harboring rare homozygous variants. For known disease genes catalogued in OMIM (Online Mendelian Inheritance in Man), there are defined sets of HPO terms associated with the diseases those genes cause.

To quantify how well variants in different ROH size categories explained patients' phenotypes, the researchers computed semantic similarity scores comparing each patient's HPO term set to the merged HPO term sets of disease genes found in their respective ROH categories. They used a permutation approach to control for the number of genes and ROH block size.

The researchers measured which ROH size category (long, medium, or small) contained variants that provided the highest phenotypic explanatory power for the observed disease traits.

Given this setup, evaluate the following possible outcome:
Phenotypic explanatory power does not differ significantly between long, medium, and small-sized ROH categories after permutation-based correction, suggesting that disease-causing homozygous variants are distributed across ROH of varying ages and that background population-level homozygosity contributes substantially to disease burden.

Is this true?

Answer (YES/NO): NO